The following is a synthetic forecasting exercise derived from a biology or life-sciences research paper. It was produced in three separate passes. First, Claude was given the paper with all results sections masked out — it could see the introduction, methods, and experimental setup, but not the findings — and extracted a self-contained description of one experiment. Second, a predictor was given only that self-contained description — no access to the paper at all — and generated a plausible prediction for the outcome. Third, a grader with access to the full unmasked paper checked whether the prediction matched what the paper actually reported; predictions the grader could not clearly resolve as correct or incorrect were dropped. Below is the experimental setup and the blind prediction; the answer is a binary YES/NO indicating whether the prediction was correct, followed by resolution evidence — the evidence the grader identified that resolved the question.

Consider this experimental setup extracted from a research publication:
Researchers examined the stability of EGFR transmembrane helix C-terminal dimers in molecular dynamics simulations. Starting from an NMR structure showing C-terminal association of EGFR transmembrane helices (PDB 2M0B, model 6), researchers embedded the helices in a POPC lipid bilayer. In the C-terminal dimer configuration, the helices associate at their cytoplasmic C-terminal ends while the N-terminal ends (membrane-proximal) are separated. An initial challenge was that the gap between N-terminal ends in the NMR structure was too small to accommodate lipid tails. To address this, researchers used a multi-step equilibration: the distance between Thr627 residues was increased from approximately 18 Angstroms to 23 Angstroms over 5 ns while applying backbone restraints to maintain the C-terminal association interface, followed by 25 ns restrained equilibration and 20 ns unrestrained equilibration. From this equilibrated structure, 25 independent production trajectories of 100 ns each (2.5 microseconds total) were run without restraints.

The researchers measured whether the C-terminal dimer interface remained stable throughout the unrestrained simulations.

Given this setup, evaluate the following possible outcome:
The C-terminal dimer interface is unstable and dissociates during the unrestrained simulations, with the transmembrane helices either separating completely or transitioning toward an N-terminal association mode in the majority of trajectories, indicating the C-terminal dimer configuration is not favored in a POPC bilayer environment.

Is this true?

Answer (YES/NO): NO